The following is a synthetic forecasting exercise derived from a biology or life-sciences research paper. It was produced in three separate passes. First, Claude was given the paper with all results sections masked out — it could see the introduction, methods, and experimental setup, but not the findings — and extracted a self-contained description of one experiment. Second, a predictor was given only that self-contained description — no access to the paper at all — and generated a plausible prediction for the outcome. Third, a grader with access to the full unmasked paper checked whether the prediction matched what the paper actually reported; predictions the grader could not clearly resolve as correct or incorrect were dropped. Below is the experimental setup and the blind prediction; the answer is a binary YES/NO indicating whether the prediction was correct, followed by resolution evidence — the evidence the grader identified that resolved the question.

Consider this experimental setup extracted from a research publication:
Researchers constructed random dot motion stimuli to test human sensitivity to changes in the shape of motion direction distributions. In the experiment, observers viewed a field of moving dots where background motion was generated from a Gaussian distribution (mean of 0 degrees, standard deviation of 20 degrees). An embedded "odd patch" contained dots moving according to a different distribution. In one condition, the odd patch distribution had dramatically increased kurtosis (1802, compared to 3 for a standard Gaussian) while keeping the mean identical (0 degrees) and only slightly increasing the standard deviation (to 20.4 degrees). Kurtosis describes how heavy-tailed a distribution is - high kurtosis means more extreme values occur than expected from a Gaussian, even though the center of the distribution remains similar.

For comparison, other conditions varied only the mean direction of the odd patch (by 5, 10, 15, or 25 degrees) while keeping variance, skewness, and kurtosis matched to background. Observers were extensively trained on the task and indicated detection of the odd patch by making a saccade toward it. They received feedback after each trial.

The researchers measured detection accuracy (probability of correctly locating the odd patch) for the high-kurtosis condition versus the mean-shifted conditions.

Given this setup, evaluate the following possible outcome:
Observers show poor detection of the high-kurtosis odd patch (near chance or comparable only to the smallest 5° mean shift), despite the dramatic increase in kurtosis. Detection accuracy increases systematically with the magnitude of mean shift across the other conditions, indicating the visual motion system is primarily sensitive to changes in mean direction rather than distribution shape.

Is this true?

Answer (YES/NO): YES